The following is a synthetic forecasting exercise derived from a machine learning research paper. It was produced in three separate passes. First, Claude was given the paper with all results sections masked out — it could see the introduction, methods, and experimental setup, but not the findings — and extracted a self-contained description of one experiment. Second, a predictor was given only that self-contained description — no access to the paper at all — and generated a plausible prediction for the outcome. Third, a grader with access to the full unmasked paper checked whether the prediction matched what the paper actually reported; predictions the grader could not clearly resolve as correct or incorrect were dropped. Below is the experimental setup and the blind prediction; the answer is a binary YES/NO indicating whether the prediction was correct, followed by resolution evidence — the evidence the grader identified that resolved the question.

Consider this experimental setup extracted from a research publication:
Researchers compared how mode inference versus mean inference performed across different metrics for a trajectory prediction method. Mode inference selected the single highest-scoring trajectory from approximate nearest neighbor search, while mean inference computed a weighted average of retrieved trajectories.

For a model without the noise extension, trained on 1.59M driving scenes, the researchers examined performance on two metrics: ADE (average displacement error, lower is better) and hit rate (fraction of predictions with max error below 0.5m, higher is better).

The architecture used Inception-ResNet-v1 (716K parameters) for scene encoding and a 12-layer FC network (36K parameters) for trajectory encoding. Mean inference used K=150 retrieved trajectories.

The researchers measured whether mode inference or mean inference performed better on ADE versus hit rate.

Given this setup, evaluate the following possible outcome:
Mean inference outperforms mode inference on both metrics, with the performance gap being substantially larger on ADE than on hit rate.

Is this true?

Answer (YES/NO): NO